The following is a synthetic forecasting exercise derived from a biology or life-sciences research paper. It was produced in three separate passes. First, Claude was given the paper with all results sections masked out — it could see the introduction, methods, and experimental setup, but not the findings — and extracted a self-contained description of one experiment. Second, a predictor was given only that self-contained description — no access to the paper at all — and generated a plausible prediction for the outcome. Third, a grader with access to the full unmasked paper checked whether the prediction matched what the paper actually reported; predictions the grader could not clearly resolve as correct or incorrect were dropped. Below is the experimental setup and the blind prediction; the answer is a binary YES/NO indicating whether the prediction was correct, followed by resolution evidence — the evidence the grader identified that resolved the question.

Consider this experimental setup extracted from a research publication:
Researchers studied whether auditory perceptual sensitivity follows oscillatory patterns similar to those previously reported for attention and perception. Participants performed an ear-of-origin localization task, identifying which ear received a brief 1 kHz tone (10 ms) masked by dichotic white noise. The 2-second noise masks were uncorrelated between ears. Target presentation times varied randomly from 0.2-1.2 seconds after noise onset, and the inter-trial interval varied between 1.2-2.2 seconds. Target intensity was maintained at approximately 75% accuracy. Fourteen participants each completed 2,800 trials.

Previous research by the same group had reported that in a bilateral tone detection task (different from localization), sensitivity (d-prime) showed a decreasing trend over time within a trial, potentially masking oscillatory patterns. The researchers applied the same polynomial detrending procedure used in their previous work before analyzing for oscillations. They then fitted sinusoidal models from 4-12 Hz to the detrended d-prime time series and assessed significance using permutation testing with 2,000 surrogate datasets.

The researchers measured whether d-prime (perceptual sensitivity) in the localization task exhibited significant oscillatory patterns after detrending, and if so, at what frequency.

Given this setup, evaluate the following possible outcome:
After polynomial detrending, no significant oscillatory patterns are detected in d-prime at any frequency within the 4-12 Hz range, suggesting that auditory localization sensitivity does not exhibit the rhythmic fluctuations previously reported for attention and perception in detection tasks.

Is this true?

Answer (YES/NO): NO